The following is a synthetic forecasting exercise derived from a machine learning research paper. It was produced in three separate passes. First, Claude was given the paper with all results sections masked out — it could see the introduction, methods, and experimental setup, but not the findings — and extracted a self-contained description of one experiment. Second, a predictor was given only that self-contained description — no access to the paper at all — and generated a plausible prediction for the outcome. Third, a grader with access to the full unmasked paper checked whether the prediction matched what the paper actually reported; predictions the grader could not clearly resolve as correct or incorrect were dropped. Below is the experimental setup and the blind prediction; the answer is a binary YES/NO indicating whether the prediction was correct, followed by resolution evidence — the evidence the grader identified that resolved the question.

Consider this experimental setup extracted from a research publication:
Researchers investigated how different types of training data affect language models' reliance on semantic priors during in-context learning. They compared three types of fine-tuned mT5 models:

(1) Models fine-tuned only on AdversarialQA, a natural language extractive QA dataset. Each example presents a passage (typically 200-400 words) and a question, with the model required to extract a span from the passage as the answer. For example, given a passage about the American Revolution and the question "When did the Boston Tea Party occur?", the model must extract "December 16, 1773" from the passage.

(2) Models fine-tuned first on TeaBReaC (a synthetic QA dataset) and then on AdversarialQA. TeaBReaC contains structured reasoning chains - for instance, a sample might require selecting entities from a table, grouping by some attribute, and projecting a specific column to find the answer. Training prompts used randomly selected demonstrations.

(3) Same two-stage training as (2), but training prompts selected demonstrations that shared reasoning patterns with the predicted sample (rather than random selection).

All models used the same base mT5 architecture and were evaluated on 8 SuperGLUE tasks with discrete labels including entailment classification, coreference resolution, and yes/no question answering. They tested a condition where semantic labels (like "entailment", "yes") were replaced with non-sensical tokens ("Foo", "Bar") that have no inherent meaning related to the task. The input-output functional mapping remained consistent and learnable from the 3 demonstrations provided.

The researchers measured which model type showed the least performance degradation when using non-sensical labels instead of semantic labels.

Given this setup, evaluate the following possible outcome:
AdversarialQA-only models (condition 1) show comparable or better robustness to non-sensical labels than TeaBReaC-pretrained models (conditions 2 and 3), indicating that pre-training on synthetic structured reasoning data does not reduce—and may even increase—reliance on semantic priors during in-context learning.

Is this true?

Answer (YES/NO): NO